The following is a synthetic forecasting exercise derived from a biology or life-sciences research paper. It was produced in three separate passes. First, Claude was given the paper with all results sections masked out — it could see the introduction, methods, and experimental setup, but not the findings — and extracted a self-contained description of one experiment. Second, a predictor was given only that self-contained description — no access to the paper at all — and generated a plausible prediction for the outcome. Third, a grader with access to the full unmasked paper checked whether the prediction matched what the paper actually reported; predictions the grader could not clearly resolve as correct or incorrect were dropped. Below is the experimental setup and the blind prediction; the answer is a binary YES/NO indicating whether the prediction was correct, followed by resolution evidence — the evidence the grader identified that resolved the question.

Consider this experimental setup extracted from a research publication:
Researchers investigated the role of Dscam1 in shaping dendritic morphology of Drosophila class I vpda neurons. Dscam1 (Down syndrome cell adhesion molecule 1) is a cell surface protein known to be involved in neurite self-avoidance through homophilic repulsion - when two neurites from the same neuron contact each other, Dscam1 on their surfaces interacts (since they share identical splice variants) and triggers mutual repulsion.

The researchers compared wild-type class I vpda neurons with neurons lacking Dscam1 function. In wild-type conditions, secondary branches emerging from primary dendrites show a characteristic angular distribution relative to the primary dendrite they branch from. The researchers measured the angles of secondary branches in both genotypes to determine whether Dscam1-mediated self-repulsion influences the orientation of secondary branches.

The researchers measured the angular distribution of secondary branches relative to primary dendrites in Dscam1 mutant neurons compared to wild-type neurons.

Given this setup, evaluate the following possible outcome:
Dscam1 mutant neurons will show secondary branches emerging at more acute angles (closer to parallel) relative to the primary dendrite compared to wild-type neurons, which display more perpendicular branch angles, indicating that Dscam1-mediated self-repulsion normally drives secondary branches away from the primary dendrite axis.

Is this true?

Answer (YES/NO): NO